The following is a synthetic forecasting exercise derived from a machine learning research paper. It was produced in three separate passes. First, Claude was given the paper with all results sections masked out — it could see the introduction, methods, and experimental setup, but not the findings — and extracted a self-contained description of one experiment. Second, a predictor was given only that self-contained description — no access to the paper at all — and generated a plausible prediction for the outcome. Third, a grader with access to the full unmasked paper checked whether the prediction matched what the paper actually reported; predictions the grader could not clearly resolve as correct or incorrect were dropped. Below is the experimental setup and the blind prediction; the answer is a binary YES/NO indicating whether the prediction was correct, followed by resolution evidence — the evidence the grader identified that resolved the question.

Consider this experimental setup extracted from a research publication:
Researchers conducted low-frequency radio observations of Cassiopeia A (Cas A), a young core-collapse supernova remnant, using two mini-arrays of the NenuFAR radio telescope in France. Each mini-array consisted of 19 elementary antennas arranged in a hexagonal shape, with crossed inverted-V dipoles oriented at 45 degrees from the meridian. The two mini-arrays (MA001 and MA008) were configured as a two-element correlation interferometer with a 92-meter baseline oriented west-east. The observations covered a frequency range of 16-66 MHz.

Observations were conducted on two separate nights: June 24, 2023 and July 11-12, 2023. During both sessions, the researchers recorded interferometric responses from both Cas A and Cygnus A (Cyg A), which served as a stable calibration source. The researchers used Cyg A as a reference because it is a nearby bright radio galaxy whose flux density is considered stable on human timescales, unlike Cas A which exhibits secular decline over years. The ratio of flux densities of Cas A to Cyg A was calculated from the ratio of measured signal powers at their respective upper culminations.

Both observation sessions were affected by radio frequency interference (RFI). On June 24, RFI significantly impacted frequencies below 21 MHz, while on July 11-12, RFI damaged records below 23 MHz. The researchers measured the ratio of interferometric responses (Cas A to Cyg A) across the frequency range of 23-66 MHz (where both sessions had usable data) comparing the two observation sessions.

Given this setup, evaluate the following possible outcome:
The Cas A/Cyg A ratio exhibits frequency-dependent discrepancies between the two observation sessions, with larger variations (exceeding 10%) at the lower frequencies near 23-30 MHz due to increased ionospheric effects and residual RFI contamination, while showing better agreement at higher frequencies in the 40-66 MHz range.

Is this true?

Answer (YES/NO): NO